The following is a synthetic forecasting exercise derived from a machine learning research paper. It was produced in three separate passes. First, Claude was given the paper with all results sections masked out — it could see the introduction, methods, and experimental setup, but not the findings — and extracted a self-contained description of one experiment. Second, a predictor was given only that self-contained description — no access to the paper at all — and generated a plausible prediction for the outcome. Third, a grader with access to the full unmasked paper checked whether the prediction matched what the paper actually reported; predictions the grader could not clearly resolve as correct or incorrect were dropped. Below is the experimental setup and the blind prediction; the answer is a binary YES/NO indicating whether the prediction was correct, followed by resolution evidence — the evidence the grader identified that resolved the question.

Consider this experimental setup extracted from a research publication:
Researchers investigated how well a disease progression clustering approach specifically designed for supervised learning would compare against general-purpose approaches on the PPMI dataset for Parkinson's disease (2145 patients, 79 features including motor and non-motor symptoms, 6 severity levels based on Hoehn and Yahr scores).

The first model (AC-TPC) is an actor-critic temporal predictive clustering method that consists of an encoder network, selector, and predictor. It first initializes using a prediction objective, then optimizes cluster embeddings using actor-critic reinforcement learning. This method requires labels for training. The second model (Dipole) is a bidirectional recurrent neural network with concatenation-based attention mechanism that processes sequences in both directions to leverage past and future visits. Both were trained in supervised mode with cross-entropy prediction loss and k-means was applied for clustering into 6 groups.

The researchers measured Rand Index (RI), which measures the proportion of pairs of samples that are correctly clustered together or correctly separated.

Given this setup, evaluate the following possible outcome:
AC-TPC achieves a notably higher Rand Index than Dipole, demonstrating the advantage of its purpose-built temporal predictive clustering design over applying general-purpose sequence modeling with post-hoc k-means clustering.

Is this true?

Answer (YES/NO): YES